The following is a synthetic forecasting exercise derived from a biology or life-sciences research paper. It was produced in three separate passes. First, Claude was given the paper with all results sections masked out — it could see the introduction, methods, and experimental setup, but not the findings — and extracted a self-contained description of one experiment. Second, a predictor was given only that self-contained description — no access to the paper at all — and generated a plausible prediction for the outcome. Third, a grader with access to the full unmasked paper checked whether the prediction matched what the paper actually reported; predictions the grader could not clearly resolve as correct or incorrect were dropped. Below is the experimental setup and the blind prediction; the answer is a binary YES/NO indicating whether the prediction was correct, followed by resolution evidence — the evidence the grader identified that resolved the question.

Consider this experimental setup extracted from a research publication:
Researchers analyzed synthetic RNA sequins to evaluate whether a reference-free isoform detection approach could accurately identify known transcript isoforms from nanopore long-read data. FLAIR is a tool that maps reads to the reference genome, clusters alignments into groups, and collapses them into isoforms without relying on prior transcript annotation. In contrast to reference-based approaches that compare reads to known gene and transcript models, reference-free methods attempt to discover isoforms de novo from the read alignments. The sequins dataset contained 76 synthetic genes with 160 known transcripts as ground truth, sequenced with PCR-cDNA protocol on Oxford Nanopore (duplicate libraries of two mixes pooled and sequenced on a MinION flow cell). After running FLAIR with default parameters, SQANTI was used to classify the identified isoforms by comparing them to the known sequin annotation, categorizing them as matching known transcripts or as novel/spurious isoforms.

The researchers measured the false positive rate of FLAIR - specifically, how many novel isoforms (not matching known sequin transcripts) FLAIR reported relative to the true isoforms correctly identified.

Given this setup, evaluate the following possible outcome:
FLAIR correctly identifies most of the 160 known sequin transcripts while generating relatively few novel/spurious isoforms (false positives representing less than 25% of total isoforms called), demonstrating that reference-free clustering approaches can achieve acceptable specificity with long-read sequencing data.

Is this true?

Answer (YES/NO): NO